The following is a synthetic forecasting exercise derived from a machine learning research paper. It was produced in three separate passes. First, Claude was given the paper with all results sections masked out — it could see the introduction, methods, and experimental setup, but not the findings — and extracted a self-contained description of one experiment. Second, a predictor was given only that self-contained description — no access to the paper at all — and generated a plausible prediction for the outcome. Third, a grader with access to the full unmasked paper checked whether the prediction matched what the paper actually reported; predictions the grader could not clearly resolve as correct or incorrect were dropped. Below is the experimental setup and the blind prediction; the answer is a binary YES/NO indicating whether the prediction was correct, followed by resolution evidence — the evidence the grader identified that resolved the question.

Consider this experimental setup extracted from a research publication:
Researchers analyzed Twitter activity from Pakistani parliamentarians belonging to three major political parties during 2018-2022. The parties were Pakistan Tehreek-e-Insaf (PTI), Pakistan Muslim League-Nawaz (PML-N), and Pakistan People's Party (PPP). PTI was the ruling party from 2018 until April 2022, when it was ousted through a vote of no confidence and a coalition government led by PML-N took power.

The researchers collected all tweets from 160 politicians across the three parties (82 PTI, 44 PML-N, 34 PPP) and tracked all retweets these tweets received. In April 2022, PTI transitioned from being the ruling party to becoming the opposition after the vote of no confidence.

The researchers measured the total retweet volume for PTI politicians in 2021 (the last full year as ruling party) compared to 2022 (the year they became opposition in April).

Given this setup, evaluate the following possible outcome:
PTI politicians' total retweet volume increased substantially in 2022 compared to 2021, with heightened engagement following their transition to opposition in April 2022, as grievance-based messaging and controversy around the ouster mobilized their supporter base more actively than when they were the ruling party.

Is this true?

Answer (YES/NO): YES